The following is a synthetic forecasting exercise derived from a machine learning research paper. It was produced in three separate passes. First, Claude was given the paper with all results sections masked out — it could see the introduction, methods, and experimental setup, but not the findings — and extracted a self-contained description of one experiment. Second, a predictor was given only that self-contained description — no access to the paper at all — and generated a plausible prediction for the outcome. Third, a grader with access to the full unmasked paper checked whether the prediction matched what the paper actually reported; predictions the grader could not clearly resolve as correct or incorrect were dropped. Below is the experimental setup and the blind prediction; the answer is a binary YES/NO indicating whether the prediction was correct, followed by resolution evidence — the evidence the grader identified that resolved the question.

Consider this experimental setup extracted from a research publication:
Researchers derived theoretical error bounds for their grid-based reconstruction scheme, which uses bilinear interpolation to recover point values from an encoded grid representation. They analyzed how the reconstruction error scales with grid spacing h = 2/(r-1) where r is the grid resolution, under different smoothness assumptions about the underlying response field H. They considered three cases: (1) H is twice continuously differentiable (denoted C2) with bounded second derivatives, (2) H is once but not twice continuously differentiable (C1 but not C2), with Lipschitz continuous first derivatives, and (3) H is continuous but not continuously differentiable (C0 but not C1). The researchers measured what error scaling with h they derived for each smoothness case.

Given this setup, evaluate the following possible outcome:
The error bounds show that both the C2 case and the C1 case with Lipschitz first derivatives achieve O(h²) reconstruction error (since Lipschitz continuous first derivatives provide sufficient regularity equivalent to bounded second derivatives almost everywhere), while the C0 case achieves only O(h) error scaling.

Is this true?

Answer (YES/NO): NO